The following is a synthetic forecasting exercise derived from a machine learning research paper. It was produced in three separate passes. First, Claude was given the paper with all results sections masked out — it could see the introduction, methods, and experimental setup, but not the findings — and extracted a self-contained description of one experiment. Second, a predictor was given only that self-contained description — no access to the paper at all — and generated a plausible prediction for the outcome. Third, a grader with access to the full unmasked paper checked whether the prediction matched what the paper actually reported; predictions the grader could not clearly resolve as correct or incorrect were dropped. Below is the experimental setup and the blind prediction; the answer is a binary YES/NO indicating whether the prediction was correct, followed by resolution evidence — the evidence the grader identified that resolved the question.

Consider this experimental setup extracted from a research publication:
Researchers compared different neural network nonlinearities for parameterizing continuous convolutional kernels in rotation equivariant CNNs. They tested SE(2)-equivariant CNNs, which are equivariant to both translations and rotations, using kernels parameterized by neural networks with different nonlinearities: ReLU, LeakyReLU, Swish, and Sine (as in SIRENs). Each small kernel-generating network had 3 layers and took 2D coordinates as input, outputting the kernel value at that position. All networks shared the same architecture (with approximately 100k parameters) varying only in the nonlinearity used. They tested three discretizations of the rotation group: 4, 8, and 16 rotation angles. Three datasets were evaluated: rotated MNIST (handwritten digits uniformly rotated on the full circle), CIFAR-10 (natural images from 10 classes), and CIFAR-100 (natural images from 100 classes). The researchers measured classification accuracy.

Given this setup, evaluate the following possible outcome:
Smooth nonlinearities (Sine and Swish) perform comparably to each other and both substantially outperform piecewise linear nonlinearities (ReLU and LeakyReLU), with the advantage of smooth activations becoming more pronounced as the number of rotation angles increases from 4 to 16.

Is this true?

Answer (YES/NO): NO